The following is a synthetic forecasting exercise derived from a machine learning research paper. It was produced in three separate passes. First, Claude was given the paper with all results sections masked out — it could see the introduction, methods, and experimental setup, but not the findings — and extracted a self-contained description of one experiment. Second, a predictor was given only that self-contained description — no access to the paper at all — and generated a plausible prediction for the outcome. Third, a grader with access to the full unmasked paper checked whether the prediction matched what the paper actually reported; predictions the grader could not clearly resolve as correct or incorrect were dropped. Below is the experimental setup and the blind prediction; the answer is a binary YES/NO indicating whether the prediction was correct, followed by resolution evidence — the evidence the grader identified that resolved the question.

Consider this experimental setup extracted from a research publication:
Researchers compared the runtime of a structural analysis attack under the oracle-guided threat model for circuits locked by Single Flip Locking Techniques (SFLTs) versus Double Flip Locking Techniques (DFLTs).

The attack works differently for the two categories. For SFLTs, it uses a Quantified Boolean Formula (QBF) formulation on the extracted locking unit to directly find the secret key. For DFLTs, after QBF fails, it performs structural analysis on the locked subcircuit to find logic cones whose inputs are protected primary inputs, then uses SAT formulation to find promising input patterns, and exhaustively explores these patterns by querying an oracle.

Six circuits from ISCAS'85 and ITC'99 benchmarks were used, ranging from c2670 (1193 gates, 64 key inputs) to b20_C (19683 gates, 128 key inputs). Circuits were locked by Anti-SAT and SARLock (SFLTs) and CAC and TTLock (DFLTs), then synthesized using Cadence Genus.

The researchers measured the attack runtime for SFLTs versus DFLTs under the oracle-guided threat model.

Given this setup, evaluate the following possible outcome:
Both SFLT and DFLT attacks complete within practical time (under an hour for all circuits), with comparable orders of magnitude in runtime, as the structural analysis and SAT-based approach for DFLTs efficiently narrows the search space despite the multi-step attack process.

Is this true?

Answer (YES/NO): NO